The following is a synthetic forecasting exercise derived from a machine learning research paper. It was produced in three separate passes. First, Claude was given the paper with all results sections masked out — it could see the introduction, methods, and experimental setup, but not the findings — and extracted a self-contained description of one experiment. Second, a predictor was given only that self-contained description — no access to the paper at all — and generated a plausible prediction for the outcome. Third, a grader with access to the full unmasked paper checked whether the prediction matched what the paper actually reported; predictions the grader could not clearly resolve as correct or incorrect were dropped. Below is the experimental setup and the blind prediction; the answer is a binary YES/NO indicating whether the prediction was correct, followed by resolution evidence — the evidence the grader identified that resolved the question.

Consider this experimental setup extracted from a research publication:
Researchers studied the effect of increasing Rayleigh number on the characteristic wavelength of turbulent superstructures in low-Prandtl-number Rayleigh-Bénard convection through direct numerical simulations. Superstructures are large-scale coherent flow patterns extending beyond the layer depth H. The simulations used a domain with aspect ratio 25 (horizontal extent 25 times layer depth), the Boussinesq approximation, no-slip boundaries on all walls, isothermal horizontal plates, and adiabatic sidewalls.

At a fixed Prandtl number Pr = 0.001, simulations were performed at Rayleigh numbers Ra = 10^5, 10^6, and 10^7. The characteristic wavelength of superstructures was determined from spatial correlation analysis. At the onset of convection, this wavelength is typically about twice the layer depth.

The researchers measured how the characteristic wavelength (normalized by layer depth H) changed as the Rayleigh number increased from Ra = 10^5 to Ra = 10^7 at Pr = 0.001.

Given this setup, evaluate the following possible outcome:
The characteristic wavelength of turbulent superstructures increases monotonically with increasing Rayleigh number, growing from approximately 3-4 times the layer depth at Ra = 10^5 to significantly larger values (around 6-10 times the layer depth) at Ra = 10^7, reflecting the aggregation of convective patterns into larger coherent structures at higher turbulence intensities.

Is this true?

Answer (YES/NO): NO